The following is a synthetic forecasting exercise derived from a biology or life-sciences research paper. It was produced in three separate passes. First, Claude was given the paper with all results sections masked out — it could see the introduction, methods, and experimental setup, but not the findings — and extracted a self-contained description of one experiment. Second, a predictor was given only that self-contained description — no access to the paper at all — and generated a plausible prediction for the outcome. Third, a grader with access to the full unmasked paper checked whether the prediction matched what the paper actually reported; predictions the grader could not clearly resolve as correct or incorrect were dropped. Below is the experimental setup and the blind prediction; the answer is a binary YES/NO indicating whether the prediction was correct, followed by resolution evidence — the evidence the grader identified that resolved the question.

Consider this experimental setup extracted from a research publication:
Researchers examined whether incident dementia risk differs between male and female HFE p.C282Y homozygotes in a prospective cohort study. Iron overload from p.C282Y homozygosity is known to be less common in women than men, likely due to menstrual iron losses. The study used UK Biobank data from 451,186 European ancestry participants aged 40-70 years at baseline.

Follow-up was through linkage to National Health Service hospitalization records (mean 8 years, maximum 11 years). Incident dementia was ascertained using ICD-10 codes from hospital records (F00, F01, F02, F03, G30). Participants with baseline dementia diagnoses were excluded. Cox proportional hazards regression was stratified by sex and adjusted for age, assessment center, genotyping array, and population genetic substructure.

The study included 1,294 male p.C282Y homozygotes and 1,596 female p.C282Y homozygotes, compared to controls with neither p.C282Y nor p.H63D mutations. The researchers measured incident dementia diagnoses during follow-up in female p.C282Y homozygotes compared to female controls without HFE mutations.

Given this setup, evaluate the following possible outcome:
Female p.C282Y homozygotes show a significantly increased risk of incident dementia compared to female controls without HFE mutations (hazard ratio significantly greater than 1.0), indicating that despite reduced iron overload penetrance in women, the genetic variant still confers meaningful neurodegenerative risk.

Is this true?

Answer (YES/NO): NO